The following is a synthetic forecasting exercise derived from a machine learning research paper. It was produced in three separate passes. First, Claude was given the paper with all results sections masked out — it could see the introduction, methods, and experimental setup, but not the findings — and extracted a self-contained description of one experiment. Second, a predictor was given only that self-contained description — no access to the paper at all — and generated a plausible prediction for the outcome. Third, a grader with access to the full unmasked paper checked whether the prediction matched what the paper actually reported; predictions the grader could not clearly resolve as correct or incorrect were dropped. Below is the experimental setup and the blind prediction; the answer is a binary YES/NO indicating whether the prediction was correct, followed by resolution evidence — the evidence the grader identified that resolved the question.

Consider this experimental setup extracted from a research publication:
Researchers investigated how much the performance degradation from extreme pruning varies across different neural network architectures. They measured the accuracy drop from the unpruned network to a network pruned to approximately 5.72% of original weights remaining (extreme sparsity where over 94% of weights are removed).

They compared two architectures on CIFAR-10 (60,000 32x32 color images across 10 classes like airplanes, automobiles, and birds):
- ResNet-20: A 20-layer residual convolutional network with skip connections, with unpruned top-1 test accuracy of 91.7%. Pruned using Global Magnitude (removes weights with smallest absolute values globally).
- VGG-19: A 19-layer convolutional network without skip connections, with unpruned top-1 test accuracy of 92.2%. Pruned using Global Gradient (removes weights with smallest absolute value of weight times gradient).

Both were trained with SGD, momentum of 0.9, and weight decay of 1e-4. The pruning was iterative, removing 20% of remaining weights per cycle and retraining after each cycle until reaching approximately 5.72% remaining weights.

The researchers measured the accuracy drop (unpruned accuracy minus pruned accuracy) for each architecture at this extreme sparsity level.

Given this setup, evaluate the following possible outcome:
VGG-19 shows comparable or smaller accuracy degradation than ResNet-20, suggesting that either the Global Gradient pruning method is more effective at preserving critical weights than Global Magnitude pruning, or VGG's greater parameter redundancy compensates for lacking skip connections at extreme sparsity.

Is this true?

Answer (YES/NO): NO